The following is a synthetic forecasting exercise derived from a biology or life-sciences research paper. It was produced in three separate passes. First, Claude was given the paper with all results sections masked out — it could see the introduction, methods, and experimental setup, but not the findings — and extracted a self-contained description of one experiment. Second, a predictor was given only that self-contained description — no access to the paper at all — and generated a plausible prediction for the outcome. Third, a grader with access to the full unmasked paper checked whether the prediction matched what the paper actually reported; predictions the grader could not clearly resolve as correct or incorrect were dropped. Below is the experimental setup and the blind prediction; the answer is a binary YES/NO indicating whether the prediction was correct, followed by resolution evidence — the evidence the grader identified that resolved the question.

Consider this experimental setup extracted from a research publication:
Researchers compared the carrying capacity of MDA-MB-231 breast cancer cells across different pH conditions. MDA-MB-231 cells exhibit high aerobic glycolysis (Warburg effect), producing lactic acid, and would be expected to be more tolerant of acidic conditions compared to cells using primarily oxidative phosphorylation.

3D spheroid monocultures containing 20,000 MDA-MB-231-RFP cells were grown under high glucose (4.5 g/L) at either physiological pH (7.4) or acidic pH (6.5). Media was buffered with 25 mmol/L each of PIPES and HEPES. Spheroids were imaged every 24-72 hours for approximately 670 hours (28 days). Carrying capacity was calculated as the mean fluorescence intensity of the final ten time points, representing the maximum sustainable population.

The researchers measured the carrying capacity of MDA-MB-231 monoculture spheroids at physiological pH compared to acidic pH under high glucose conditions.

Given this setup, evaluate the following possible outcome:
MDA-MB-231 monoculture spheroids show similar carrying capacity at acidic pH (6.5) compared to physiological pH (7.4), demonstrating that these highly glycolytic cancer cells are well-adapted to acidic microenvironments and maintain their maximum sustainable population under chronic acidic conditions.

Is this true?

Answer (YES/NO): NO